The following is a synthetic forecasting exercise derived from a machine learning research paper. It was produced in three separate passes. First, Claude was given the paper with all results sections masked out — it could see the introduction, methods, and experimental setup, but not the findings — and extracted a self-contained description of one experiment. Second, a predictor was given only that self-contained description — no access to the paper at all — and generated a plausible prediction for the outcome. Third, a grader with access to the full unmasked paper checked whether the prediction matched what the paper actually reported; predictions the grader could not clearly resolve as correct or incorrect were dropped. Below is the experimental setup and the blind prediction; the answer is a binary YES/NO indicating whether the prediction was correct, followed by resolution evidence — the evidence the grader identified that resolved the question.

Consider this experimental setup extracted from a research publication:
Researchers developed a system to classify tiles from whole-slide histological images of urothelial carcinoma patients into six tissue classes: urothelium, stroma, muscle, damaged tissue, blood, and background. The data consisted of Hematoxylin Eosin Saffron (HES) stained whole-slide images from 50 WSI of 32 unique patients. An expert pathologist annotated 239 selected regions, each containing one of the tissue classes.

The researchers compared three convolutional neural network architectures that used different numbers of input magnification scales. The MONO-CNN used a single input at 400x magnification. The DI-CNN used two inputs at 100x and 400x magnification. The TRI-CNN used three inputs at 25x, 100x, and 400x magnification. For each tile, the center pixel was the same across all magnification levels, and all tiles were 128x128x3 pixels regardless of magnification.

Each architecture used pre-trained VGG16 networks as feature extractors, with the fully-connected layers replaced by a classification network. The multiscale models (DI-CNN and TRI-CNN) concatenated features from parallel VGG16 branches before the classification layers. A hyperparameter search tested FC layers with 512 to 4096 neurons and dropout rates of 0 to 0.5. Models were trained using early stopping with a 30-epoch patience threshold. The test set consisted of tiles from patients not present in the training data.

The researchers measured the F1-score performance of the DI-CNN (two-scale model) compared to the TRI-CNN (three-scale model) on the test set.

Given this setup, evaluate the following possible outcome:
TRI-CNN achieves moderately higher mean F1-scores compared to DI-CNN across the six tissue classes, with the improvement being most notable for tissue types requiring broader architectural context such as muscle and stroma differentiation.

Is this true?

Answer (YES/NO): NO